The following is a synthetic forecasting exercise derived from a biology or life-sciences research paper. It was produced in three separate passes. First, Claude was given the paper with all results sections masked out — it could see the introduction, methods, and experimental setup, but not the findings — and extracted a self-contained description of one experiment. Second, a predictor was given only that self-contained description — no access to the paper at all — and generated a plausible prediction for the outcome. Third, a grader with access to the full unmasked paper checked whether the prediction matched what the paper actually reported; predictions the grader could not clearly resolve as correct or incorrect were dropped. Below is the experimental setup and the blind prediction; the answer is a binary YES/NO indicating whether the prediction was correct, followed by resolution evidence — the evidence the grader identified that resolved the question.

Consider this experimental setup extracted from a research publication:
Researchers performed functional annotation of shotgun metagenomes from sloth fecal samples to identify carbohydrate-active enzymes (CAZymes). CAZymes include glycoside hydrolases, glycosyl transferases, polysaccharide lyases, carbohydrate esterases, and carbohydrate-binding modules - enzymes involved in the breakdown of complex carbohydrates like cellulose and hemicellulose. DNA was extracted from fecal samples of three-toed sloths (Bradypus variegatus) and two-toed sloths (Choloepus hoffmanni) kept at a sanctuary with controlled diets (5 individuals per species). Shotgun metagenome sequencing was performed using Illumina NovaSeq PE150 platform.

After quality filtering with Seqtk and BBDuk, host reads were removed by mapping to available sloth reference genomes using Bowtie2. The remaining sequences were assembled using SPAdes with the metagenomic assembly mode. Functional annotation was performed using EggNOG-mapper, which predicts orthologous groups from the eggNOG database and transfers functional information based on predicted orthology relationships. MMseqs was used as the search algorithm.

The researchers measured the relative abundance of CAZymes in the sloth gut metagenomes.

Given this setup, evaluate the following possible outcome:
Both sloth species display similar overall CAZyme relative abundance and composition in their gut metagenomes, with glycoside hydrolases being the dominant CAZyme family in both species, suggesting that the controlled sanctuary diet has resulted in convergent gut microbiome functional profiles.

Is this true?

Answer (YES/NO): NO